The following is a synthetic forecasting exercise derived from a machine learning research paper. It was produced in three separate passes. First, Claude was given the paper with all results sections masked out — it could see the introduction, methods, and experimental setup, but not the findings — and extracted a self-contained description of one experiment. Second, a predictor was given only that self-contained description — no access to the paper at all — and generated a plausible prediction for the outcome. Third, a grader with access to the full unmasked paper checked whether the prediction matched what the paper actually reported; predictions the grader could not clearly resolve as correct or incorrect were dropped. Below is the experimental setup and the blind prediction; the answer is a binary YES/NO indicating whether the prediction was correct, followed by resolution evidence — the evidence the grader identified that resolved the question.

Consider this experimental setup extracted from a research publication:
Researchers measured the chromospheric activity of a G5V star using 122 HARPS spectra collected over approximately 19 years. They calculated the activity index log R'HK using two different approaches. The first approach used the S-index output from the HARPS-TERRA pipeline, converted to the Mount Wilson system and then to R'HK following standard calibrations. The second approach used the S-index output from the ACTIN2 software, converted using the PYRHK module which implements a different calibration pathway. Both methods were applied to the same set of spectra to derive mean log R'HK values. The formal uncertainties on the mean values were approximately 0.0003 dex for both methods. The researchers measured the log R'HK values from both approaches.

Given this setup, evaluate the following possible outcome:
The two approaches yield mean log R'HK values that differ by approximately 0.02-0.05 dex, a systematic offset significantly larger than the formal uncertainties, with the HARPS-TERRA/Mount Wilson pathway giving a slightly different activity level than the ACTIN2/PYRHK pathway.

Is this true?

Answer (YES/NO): NO